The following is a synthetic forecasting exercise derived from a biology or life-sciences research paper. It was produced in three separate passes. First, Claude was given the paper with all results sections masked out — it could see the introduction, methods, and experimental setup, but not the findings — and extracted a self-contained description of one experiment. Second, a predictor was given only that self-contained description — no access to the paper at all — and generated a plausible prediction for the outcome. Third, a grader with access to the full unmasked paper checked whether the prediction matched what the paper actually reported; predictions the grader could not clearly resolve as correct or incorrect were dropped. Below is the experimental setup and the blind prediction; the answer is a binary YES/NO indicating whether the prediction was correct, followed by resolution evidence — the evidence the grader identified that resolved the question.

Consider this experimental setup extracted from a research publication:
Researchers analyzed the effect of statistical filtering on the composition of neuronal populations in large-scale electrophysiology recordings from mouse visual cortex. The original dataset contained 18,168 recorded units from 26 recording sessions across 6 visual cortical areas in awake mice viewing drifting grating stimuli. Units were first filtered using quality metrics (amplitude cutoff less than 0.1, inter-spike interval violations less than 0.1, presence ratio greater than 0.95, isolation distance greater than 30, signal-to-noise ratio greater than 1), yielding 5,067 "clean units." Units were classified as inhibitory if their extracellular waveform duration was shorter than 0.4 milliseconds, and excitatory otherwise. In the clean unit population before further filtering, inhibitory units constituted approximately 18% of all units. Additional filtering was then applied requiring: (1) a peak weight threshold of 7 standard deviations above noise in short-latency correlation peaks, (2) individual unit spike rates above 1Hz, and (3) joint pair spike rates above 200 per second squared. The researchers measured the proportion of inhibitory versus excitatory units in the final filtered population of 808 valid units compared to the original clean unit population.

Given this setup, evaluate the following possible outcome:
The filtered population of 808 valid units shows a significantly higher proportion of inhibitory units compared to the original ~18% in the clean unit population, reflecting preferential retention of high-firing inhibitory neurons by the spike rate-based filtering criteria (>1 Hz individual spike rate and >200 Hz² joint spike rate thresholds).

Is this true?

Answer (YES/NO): YES